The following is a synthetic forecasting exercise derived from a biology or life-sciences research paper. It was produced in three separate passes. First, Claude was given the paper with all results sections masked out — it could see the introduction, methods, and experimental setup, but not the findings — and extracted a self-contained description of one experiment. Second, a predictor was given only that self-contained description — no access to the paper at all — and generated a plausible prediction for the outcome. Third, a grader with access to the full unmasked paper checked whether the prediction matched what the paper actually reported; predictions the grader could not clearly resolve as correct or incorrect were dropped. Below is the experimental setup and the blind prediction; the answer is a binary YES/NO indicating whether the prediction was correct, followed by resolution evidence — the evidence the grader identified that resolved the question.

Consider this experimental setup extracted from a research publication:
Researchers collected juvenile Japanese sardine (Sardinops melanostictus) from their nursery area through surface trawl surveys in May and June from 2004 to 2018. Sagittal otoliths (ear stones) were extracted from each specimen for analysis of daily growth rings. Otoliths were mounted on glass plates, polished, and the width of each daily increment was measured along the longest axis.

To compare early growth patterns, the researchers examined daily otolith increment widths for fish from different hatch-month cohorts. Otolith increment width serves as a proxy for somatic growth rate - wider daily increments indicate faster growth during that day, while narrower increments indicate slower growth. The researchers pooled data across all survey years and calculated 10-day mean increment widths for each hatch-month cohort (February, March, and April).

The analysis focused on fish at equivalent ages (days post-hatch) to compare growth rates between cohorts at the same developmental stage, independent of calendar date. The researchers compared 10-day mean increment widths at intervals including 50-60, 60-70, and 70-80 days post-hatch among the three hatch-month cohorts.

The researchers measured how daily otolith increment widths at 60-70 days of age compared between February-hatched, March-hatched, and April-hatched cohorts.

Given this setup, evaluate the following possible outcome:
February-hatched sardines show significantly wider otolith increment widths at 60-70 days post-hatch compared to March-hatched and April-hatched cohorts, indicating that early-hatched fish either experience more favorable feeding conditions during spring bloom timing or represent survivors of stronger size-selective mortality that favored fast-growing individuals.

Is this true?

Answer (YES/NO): NO